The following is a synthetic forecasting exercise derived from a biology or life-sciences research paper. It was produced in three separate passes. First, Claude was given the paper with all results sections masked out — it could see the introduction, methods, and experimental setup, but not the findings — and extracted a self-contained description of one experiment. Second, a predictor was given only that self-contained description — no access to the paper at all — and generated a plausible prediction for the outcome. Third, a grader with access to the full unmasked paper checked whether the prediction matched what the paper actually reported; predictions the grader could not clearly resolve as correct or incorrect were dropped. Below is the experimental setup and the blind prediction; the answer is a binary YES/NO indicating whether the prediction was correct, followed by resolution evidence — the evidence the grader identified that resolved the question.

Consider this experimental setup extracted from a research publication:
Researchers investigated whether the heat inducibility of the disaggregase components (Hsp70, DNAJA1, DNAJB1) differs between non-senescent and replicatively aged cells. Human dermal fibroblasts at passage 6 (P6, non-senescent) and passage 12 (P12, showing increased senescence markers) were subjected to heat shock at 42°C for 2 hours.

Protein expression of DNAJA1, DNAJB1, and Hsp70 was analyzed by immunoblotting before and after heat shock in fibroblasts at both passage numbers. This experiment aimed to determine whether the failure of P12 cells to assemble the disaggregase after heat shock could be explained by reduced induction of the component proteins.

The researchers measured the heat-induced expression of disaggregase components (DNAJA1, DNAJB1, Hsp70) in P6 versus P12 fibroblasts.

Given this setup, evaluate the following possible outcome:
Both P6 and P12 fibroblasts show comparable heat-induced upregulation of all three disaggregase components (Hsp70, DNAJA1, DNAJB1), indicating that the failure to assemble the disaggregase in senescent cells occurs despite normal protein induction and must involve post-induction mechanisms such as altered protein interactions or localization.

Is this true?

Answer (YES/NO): YES